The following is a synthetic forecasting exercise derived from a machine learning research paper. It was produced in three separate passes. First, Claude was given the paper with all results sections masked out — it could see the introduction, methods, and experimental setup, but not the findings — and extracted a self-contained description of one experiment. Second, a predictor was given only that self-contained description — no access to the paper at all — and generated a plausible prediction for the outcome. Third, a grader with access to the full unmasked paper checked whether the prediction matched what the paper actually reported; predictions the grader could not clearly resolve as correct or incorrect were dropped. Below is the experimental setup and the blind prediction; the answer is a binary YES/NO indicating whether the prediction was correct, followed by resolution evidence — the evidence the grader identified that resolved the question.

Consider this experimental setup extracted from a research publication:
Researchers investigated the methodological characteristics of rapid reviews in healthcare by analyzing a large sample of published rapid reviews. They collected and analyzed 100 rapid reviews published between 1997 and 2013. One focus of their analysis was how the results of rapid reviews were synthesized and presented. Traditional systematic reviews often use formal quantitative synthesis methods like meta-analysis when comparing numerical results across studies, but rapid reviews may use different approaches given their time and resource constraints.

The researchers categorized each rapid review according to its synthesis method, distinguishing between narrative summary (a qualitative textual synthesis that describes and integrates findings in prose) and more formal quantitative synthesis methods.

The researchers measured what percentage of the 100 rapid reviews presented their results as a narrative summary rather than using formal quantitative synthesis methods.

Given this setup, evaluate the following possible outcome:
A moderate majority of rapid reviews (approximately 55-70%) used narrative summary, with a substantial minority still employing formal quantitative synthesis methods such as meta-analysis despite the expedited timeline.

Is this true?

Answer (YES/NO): NO